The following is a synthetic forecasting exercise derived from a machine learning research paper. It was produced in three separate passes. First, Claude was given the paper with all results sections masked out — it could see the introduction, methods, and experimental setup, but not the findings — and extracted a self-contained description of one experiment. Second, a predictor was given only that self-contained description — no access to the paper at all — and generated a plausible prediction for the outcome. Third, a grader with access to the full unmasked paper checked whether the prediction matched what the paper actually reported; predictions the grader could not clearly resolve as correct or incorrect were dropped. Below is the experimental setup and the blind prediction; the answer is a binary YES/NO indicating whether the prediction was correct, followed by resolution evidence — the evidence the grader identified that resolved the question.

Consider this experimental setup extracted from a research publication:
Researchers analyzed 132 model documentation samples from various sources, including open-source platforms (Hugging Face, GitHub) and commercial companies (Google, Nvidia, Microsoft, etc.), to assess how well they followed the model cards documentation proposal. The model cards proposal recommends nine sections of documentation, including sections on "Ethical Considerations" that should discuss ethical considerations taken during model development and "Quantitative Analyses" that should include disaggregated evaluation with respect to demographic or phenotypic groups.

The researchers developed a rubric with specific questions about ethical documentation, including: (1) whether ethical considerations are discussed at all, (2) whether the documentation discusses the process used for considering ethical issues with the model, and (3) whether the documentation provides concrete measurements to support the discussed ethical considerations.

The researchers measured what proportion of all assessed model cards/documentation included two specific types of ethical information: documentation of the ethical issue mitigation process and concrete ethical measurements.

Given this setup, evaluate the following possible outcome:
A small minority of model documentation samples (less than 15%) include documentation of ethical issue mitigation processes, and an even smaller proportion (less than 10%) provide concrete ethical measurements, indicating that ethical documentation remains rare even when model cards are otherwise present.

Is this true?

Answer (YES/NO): YES